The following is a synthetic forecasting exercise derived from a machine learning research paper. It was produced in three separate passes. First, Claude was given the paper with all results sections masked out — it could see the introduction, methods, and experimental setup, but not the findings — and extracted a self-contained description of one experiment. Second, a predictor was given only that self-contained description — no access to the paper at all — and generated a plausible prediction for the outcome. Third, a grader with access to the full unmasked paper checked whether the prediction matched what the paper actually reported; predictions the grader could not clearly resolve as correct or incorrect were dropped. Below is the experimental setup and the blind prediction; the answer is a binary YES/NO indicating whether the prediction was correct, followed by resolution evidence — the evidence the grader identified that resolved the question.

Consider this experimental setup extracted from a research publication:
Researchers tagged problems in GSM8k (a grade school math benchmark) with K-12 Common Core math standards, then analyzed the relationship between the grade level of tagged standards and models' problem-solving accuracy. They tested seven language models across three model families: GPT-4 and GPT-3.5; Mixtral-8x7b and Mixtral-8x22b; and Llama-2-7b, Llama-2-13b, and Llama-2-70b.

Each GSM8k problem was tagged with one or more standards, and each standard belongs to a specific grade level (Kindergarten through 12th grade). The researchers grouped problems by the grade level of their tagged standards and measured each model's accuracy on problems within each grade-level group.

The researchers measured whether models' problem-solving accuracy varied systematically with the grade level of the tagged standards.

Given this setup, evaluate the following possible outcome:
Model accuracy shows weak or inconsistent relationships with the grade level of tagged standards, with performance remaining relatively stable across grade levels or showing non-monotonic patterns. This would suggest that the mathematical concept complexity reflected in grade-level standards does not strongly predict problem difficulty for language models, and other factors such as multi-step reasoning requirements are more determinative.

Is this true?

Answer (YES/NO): NO